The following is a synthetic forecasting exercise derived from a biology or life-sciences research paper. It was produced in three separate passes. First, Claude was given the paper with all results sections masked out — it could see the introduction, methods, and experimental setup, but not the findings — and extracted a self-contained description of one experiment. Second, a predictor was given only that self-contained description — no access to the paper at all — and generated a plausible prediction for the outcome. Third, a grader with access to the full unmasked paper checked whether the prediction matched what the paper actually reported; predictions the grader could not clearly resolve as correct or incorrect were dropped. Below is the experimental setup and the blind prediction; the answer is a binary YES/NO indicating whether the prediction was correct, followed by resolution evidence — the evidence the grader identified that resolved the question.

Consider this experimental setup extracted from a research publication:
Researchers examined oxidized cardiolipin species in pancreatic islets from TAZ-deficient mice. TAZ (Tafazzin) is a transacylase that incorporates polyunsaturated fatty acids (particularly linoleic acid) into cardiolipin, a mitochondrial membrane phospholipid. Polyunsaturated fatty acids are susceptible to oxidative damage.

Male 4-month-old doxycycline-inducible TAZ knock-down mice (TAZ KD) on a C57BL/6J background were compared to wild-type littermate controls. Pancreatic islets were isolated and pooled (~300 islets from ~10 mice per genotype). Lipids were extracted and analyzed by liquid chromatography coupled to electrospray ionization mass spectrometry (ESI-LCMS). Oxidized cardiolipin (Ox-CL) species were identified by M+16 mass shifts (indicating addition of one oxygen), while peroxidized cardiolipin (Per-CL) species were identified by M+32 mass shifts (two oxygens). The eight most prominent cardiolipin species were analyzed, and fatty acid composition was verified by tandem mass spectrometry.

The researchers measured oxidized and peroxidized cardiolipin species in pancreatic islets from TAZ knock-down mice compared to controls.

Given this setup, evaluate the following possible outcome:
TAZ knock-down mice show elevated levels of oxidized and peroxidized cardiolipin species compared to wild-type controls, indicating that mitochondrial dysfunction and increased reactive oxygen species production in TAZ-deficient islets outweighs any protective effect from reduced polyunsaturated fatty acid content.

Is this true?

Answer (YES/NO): NO